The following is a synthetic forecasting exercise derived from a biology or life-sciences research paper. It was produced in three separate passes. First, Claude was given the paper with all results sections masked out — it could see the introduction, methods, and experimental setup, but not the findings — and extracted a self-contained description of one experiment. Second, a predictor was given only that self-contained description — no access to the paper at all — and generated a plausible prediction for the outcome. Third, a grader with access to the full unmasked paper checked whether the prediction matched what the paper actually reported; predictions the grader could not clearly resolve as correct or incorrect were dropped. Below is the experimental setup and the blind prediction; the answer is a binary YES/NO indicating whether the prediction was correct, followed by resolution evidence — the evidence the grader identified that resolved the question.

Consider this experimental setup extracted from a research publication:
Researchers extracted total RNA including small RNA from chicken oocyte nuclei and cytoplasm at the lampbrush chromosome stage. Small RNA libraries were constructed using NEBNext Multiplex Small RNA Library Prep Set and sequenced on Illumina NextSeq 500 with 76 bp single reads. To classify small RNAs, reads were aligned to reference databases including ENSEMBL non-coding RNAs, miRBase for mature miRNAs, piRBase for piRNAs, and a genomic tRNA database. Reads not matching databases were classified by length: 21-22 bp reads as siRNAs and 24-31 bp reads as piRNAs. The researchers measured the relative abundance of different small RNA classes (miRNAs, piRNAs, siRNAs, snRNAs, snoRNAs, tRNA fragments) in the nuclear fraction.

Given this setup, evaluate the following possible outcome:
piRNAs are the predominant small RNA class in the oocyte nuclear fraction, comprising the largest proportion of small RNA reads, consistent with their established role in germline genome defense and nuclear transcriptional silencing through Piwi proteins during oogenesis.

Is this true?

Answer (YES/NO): NO